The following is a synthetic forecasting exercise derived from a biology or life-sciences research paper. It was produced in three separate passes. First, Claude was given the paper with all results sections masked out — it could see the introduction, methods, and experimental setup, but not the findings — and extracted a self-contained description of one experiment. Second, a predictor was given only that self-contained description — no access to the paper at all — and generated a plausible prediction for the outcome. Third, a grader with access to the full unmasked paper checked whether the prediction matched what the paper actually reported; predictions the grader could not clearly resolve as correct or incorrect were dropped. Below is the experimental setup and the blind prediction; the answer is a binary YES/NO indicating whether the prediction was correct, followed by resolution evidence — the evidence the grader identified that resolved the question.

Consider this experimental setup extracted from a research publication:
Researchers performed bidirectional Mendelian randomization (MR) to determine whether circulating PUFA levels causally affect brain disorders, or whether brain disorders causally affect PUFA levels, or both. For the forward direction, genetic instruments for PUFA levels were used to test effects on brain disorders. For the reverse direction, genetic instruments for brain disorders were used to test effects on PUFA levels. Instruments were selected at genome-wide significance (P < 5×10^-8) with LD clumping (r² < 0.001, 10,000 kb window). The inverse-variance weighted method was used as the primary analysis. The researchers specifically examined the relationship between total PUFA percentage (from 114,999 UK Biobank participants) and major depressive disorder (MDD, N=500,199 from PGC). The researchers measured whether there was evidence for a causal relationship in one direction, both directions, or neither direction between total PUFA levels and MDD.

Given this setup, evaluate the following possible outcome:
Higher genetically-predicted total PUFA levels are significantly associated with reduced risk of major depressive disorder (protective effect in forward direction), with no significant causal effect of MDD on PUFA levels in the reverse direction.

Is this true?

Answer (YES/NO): NO